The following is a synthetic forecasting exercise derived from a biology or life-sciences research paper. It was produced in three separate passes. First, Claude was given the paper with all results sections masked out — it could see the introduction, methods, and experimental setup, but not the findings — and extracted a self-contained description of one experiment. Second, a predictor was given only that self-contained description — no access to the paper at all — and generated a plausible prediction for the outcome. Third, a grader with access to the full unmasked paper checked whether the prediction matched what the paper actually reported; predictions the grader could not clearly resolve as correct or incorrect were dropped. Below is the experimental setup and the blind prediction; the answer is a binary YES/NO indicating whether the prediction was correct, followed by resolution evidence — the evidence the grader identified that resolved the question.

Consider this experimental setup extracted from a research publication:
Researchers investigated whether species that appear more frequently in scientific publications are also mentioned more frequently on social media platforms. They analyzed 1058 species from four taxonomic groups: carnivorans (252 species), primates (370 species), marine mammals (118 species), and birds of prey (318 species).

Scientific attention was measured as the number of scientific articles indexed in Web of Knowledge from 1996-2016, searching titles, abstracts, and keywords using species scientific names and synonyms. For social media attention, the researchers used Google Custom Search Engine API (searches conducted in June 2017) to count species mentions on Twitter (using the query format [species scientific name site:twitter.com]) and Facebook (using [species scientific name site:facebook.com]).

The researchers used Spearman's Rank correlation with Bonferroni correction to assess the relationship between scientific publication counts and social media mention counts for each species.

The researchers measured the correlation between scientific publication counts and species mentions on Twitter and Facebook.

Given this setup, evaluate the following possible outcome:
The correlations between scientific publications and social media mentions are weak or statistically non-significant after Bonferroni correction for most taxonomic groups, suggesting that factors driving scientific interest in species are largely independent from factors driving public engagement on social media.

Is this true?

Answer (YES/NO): NO